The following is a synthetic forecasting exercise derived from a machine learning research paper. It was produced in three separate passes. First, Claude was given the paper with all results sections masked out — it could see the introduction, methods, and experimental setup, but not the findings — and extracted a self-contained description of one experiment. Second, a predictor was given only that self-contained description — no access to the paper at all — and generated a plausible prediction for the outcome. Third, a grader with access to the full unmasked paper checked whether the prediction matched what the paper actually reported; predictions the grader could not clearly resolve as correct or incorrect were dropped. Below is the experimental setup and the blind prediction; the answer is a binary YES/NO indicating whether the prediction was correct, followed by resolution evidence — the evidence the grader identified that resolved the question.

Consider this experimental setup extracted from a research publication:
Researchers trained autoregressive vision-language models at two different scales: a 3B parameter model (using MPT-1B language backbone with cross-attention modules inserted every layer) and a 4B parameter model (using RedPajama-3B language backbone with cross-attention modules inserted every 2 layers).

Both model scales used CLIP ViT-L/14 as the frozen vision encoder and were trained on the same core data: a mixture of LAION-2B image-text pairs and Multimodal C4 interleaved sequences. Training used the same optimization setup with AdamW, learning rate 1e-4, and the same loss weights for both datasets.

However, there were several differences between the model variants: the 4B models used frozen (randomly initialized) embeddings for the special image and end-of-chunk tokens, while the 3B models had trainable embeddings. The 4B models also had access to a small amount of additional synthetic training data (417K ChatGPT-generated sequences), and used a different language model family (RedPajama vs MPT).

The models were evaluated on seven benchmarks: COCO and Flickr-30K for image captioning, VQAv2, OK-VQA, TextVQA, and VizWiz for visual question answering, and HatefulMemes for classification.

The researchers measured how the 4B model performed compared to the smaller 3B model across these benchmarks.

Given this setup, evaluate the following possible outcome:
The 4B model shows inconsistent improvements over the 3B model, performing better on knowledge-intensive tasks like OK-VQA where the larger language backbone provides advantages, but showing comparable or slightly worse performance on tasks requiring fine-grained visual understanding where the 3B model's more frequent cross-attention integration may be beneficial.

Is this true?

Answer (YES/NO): NO